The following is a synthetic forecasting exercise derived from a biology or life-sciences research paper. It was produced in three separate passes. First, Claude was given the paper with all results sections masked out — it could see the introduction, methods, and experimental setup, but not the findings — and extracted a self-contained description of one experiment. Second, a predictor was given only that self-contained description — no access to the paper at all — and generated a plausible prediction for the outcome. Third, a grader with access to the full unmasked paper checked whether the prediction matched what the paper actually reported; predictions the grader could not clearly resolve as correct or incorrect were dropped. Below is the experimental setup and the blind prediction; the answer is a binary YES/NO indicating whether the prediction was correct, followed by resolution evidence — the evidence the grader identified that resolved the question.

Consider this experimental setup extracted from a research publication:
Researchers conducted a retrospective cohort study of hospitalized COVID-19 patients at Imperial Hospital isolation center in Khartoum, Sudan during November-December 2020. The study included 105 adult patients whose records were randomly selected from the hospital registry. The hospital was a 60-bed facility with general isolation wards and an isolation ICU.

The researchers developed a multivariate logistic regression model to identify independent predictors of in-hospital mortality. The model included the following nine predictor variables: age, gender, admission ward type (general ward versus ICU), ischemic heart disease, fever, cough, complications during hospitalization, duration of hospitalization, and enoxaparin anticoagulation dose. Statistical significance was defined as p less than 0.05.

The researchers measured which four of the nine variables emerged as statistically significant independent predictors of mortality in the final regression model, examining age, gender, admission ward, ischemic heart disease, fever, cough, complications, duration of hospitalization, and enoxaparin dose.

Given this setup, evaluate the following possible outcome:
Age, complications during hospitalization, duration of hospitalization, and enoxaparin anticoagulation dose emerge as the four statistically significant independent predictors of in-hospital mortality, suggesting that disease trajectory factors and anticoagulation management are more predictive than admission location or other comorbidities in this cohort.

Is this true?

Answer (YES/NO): NO